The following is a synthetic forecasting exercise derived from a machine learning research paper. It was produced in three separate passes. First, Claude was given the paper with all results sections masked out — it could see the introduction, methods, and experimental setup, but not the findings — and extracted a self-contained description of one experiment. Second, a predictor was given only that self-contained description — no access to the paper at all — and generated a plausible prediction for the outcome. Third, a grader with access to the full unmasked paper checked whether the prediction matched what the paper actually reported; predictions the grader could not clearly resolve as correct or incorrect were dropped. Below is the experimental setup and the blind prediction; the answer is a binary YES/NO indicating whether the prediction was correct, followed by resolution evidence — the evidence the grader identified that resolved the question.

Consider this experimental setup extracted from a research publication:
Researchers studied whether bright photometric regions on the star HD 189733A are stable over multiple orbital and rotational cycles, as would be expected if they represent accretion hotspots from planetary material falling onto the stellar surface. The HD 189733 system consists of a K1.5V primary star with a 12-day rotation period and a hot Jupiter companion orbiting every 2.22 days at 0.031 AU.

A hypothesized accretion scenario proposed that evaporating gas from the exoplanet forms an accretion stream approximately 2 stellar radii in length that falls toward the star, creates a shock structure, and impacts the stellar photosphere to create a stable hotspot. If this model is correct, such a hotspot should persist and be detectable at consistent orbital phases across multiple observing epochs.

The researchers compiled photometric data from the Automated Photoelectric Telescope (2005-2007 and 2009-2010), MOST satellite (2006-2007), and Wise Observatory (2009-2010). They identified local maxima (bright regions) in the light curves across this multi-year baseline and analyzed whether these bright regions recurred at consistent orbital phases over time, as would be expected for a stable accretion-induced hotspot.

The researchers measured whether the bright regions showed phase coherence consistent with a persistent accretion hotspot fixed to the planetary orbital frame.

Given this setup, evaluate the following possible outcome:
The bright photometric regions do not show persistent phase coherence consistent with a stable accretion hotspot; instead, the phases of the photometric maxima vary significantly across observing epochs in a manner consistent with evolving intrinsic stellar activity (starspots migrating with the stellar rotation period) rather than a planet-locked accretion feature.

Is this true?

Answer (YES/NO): YES